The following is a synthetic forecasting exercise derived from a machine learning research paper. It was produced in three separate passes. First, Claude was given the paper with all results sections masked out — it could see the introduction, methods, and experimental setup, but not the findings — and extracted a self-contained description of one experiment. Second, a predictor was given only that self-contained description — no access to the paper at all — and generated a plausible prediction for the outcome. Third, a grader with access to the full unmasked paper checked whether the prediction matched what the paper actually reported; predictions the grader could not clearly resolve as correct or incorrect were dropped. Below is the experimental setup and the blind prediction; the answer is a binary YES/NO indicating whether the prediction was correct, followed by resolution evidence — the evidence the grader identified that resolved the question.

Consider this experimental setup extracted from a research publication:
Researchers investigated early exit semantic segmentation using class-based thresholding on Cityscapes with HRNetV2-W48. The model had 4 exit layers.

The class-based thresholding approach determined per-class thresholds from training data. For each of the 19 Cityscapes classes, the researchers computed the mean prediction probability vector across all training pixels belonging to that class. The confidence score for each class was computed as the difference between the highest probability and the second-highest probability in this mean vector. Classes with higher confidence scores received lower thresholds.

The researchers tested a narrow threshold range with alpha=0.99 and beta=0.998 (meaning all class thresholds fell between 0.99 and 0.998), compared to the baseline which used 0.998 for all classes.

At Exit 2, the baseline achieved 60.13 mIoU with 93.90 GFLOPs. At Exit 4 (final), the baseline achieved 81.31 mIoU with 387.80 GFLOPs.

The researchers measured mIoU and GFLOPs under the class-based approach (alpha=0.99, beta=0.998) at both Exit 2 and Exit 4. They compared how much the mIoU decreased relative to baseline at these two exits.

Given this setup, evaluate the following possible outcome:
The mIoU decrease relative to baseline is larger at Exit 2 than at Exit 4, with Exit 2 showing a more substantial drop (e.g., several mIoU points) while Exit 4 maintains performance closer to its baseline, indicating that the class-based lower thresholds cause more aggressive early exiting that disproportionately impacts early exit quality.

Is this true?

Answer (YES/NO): NO